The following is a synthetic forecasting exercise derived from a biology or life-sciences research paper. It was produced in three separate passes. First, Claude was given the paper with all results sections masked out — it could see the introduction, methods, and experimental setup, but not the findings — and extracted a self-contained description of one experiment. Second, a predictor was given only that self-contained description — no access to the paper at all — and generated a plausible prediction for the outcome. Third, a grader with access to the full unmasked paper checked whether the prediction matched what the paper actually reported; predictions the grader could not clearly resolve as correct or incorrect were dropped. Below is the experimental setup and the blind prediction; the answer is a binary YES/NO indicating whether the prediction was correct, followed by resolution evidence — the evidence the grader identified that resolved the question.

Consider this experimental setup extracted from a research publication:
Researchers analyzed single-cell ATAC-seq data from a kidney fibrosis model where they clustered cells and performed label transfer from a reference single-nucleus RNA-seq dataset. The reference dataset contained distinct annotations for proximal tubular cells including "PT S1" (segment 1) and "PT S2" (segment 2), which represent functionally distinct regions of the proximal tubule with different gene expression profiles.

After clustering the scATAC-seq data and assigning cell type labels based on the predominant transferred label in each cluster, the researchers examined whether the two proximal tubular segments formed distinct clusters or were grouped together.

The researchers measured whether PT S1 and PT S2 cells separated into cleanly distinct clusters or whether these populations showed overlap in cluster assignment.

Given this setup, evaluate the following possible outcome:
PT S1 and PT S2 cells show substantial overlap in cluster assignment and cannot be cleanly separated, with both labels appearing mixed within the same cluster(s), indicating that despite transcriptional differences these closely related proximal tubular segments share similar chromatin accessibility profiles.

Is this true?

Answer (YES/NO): YES